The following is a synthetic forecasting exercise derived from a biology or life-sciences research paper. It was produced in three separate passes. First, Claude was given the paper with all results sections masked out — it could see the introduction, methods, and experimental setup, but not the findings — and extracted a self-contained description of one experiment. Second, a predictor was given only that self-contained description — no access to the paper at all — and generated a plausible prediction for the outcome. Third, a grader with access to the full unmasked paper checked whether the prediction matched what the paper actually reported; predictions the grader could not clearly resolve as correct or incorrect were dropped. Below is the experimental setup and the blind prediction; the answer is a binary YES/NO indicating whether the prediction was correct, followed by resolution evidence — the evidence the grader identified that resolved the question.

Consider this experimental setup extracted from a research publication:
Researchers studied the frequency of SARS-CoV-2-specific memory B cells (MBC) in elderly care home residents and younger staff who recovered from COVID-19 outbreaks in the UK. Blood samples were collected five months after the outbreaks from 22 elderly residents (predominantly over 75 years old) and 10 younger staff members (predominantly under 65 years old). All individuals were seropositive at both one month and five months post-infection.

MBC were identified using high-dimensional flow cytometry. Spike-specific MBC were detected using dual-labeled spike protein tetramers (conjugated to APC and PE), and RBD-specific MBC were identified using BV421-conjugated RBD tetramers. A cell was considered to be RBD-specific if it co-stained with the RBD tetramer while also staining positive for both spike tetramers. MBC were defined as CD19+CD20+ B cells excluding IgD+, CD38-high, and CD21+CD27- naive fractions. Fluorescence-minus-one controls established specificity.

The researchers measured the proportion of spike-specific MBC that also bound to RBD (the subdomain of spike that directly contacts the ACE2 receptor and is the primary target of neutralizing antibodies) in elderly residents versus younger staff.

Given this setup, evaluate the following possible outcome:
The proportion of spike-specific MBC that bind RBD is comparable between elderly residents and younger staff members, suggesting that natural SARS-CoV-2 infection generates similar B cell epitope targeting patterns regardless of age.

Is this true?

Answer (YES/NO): YES